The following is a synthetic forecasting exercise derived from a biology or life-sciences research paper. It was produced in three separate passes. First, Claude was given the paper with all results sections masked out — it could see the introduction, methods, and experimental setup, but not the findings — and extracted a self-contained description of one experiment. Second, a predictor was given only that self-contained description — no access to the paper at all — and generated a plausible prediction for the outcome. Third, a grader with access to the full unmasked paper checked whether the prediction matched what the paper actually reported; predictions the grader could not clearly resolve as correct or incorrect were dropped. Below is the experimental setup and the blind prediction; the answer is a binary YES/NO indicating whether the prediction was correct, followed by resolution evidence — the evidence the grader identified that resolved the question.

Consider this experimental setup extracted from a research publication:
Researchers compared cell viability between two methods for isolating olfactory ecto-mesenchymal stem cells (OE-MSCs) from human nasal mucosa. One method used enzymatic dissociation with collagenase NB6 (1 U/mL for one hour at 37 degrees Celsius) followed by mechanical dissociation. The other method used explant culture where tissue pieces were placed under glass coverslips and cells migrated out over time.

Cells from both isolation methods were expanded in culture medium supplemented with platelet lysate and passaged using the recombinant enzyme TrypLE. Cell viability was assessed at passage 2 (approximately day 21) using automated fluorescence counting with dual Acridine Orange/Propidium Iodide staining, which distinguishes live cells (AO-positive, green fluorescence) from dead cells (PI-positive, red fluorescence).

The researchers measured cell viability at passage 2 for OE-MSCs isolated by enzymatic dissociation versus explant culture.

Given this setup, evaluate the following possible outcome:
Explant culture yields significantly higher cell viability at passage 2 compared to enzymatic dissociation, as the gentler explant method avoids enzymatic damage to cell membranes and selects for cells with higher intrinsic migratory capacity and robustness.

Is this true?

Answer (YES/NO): NO